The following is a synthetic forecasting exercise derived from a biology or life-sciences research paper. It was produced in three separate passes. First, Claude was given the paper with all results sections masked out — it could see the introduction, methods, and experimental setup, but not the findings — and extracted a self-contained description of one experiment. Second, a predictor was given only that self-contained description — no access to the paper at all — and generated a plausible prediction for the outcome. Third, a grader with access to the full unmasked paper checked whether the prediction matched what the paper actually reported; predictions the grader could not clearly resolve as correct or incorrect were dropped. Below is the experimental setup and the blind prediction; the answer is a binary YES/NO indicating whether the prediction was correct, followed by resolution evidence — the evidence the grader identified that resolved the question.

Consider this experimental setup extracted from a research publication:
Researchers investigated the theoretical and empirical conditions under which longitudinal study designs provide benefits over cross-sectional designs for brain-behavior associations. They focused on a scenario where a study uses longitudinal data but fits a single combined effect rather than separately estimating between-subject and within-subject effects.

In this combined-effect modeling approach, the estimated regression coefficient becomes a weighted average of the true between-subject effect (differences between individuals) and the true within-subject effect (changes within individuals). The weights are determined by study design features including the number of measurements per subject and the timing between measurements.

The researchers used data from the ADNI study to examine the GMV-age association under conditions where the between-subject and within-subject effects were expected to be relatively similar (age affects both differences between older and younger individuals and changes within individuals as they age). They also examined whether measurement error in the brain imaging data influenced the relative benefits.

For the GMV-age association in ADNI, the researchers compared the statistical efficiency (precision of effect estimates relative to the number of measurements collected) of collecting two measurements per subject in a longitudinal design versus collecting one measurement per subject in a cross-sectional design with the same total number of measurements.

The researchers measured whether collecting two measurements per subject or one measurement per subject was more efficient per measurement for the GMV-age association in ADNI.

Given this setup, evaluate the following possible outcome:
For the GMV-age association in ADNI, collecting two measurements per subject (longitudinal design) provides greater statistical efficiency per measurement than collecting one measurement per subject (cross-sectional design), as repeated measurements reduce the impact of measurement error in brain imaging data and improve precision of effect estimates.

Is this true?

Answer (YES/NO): YES